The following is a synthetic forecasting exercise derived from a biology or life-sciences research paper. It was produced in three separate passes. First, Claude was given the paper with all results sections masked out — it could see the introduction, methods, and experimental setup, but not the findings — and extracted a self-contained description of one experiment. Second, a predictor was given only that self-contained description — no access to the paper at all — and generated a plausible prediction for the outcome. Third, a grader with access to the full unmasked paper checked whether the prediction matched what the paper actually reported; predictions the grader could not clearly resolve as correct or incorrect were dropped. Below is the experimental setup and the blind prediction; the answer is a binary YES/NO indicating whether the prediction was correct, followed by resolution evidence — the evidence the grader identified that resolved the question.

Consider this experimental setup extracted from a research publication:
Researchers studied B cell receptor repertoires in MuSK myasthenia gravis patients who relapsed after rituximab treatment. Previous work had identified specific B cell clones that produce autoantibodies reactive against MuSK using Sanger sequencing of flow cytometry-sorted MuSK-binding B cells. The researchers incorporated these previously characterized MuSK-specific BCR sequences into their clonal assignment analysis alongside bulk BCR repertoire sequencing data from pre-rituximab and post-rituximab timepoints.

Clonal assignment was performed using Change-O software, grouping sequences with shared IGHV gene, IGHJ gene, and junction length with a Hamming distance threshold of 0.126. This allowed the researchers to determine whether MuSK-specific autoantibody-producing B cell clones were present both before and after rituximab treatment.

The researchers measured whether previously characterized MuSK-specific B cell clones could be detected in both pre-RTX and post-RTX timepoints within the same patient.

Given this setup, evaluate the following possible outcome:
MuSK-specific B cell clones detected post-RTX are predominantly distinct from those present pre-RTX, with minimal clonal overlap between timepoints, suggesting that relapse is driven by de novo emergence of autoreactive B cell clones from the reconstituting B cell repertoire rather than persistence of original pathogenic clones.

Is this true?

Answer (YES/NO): NO